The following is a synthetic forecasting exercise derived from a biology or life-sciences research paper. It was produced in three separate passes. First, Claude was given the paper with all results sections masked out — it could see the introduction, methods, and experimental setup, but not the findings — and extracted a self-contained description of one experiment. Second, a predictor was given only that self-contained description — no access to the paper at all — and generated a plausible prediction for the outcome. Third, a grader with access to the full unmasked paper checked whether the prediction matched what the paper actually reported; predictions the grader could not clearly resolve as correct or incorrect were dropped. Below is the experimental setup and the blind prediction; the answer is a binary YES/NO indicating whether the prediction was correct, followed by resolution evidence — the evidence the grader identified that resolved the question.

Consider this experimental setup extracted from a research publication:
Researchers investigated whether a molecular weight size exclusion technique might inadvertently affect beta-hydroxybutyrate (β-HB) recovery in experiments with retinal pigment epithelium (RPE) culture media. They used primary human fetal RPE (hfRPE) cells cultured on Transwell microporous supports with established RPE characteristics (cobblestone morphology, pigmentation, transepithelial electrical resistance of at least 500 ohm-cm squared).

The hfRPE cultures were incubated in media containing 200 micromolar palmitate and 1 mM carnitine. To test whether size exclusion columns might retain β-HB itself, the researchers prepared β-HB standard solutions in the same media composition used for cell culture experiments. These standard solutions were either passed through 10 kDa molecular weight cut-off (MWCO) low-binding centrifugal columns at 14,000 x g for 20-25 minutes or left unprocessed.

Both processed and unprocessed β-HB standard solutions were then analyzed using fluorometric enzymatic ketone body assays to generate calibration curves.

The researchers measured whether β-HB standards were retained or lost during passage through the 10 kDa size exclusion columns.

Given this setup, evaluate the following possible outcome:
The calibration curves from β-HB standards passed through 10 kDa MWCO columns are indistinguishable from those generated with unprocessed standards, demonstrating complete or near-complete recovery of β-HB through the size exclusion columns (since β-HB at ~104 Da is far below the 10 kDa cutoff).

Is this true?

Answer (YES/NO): YES